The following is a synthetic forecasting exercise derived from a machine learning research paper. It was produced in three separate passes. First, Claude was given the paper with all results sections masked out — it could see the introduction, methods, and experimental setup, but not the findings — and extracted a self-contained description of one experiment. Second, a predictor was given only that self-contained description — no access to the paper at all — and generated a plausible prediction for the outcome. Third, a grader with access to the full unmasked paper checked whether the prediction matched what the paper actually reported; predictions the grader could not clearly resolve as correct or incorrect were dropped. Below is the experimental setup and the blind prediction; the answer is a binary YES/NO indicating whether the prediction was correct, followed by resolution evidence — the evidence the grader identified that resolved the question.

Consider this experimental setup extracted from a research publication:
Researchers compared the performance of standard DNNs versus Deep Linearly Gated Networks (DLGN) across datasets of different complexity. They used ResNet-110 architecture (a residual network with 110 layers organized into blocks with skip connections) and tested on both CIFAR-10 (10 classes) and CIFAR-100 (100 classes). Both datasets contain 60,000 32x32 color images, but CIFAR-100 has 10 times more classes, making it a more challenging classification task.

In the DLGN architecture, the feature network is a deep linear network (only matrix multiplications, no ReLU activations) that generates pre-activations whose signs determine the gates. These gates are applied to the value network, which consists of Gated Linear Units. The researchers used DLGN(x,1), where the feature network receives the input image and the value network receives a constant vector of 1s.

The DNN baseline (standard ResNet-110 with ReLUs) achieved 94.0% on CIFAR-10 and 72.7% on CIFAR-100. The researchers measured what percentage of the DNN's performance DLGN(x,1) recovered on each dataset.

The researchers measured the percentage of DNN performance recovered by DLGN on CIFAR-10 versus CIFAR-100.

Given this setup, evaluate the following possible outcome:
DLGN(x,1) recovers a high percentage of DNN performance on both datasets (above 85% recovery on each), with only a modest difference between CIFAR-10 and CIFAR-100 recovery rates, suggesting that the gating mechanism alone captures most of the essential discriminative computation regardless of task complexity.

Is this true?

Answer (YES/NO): YES